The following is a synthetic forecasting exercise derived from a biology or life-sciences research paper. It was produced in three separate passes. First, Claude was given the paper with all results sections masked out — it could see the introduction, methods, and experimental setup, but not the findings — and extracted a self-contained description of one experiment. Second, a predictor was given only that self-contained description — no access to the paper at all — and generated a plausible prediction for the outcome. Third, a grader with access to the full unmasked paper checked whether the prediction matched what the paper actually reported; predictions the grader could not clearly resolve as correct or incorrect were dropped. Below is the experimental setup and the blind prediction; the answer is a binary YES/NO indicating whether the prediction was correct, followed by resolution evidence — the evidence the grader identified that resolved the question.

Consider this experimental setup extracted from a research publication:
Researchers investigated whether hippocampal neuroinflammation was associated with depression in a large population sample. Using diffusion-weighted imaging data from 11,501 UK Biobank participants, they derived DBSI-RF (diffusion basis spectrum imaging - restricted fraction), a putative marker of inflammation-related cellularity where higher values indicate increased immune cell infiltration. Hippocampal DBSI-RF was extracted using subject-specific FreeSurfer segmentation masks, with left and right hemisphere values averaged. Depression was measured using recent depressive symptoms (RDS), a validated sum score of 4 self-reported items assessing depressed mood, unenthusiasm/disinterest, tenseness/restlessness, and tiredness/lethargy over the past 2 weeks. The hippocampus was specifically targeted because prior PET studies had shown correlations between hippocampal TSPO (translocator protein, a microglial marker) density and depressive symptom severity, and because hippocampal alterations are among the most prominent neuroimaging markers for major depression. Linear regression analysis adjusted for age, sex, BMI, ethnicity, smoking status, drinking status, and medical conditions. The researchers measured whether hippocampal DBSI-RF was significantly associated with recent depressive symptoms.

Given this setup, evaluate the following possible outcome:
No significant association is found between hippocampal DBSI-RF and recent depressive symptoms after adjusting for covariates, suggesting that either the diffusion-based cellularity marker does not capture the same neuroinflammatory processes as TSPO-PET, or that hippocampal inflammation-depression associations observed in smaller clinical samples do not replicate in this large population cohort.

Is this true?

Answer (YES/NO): YES